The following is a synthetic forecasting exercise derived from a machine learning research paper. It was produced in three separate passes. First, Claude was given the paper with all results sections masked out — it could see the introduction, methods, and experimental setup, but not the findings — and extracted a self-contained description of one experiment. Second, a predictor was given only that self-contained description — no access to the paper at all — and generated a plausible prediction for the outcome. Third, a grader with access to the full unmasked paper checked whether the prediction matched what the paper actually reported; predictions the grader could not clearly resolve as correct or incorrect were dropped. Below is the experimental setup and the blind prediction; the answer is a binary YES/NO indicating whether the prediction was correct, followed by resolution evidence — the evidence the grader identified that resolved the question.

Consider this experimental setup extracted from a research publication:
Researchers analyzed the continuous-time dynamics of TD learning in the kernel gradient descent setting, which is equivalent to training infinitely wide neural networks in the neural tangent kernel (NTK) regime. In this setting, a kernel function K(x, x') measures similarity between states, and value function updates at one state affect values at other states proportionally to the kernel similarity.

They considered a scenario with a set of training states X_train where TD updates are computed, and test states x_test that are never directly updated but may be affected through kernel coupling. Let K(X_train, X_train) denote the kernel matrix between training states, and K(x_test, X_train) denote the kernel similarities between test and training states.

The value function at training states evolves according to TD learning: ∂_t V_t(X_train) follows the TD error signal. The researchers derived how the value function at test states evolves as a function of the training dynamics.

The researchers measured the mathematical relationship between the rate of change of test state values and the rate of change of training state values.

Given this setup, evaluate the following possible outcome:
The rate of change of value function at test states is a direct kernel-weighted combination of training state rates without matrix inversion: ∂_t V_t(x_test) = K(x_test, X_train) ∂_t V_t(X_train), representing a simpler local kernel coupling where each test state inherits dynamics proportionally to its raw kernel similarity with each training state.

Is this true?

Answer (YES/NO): NO